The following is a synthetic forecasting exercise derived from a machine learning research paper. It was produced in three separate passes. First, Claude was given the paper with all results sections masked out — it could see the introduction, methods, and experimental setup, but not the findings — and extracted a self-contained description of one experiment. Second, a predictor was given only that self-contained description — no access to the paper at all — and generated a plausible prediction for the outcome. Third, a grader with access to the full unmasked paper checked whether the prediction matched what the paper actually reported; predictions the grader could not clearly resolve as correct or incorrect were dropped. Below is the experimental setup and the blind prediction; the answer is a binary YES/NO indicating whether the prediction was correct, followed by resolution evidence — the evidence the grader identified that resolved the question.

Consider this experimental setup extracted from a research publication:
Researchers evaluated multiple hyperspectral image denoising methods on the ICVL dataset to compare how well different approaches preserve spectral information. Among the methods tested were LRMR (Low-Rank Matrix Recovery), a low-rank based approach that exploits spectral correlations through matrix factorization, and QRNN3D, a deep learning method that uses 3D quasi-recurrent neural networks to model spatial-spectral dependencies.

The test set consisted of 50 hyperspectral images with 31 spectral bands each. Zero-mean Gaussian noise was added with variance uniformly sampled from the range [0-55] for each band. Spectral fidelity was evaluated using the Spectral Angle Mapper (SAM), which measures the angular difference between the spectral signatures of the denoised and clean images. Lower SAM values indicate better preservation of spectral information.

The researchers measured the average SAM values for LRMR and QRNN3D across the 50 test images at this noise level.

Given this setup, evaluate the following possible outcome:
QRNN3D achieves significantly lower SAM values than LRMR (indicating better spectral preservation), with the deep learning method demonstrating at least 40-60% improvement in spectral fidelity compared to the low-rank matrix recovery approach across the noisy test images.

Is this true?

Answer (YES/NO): NO